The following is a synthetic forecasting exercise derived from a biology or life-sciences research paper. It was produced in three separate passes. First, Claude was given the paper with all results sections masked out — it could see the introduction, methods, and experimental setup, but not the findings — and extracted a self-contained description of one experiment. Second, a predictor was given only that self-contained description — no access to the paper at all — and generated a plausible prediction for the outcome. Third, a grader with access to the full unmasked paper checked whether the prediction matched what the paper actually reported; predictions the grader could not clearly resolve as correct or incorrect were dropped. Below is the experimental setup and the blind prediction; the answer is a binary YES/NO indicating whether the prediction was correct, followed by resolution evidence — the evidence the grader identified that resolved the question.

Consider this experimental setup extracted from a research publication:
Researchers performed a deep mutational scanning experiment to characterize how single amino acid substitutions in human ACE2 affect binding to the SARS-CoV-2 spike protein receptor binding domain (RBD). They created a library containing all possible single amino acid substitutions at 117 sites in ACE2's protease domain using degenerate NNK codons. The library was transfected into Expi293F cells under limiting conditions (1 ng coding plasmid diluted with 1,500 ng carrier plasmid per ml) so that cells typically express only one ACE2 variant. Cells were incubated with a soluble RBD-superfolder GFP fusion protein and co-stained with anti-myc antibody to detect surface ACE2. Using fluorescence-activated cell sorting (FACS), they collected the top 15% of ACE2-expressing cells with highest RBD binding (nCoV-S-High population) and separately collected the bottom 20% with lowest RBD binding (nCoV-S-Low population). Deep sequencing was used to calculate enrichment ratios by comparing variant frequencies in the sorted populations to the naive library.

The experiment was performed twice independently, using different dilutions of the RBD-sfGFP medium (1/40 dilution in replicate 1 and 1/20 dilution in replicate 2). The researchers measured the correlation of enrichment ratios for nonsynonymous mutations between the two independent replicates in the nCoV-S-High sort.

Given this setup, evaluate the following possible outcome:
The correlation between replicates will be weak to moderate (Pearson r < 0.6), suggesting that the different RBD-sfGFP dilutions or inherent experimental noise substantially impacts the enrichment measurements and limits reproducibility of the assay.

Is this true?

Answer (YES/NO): NO